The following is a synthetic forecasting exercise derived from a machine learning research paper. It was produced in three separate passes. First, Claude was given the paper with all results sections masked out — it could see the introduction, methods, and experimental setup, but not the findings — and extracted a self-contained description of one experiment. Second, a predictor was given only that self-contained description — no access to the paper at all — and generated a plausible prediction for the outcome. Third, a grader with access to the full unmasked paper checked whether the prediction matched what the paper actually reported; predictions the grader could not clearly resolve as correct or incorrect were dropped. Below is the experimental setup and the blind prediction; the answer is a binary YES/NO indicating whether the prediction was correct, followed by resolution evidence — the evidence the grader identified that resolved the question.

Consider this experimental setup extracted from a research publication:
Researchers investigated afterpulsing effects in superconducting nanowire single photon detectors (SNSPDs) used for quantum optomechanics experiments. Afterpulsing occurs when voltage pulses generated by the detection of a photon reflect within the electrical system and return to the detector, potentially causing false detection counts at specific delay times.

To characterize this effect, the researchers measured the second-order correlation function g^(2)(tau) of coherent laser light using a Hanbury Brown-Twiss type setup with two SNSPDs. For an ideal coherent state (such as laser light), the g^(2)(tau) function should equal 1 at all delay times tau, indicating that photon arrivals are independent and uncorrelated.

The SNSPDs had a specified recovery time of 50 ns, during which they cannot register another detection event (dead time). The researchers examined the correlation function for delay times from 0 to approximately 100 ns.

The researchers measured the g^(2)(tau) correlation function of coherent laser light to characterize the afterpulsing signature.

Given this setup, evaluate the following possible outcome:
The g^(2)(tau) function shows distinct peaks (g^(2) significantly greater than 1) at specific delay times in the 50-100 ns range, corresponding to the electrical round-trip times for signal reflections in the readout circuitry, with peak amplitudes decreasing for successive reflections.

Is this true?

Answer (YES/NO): NO